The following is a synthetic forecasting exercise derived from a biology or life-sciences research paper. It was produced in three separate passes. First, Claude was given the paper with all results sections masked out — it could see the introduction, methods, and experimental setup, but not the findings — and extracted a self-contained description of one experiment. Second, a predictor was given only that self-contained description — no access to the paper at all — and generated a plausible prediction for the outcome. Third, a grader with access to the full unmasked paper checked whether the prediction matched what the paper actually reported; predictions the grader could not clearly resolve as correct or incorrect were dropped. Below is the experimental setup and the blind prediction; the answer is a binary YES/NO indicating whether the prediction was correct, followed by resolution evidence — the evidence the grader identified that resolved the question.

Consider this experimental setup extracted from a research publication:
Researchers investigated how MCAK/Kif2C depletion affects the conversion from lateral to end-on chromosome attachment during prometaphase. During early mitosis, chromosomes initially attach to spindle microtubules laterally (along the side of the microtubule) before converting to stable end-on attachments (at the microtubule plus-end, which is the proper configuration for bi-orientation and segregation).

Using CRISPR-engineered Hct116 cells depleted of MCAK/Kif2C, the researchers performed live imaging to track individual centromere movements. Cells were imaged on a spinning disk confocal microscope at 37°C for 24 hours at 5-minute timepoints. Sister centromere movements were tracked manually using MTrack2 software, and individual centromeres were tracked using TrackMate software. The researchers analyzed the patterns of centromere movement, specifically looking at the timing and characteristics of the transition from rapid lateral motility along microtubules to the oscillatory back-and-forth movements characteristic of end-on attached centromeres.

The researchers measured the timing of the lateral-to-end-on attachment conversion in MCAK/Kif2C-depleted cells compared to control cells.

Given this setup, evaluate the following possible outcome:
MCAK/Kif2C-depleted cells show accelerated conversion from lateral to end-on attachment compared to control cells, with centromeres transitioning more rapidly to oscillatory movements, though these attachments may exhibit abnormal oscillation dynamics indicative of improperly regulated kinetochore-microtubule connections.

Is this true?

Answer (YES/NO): NO